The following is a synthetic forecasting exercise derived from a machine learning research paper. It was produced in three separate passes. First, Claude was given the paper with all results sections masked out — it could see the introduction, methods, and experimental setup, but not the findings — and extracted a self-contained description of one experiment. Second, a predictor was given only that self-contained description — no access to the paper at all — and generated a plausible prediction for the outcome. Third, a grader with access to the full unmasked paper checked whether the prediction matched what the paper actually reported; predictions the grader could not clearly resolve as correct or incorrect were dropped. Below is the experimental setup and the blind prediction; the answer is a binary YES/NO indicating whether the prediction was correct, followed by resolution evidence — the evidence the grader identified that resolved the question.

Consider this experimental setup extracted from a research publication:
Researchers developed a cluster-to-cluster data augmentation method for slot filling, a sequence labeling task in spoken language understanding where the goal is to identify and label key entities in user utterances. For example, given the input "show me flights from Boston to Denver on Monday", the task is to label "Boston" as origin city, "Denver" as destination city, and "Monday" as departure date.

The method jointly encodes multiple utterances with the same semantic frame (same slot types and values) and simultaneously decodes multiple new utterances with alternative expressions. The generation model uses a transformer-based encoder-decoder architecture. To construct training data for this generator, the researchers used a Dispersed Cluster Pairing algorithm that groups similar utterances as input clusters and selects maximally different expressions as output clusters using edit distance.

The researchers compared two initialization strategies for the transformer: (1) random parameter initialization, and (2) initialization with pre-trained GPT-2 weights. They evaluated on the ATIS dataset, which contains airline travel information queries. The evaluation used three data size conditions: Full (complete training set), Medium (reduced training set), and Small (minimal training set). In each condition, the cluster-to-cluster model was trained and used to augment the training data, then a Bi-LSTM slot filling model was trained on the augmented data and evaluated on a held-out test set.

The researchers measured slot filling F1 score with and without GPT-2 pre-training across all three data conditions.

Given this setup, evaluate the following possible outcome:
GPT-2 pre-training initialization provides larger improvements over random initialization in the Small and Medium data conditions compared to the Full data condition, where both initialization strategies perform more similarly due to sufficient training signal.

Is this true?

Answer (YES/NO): NO